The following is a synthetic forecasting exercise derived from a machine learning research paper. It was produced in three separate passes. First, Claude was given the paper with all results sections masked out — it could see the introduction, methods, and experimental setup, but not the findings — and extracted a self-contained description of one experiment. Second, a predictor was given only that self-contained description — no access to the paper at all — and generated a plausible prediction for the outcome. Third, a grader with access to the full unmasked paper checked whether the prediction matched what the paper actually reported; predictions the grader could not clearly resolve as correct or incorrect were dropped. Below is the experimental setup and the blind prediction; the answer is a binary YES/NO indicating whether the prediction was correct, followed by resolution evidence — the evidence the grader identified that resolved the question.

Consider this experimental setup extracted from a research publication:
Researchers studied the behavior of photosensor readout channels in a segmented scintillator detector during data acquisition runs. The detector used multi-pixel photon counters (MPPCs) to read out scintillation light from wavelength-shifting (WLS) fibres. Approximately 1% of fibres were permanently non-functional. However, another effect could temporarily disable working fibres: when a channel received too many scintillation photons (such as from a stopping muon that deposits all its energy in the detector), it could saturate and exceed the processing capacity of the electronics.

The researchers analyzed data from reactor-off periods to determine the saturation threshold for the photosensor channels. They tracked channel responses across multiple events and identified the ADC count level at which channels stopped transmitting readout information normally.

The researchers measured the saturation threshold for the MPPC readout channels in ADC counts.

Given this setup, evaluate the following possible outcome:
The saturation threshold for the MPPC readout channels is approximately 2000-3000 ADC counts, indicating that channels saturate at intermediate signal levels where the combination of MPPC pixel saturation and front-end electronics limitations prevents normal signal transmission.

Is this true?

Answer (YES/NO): NO